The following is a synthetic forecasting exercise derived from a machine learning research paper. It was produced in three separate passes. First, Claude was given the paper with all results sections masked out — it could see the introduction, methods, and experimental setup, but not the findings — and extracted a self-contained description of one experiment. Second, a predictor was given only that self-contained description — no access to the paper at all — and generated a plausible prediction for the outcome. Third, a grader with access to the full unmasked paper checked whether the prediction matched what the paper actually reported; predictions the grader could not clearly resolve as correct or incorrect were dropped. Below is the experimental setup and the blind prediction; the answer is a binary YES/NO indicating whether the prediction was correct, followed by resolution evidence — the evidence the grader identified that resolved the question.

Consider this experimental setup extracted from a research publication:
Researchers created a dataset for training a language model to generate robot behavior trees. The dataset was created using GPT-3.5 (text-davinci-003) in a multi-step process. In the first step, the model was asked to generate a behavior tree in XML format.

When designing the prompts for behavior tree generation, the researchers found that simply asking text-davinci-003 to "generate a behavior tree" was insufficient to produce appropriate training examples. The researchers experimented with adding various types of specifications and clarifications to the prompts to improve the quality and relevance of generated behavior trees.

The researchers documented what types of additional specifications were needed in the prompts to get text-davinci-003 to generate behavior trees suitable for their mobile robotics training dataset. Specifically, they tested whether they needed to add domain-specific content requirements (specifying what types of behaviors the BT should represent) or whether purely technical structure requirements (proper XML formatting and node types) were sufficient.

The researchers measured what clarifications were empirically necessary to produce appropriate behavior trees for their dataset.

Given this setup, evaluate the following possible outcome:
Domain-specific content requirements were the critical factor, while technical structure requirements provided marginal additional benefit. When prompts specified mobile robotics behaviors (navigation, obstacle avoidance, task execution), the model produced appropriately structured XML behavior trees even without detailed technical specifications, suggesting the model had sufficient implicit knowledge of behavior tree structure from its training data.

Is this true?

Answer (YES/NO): NO